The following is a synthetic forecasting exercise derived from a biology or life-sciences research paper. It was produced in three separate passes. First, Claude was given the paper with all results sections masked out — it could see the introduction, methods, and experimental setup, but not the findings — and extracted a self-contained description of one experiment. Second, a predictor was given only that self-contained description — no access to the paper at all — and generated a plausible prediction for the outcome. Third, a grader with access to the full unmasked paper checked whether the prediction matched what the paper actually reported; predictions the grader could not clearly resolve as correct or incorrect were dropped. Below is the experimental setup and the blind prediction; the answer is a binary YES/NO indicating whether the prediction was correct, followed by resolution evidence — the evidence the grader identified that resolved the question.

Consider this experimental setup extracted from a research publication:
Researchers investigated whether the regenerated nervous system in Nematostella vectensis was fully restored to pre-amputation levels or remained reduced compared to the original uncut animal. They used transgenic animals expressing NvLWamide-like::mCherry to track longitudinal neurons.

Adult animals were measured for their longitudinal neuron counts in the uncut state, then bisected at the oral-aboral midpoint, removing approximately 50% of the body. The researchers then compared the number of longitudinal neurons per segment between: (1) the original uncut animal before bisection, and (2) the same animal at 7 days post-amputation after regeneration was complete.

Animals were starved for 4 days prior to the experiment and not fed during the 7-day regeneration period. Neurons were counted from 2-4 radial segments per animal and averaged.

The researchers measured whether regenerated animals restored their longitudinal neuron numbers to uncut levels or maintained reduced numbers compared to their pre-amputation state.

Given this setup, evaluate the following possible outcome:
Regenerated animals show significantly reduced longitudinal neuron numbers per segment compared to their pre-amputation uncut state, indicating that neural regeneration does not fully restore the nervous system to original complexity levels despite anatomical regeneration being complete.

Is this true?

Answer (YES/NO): YES